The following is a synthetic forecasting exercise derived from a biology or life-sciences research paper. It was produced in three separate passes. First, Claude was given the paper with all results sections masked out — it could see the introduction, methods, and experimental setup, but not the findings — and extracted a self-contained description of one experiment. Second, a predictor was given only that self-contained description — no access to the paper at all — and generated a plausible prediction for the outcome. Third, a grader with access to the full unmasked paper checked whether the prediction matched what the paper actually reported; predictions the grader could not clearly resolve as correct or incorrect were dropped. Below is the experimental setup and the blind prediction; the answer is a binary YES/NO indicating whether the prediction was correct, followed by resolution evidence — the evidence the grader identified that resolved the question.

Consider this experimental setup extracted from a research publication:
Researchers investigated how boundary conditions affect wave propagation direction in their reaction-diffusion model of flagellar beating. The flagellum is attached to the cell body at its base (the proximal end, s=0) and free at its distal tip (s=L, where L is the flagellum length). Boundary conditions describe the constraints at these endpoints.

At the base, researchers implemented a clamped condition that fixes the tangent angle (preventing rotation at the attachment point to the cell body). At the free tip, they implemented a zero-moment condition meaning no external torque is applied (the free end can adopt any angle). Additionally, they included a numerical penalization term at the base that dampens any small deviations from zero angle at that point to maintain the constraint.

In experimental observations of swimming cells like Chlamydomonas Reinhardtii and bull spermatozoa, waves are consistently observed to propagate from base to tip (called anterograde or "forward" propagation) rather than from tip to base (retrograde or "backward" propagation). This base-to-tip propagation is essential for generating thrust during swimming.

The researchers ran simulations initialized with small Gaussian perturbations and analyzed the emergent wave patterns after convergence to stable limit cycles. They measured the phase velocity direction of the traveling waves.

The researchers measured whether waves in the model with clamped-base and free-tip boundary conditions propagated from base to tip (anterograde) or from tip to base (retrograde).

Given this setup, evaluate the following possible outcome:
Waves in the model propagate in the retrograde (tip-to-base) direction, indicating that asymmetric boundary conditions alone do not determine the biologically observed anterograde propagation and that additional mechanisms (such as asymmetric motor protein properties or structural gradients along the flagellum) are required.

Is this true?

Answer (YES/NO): NO